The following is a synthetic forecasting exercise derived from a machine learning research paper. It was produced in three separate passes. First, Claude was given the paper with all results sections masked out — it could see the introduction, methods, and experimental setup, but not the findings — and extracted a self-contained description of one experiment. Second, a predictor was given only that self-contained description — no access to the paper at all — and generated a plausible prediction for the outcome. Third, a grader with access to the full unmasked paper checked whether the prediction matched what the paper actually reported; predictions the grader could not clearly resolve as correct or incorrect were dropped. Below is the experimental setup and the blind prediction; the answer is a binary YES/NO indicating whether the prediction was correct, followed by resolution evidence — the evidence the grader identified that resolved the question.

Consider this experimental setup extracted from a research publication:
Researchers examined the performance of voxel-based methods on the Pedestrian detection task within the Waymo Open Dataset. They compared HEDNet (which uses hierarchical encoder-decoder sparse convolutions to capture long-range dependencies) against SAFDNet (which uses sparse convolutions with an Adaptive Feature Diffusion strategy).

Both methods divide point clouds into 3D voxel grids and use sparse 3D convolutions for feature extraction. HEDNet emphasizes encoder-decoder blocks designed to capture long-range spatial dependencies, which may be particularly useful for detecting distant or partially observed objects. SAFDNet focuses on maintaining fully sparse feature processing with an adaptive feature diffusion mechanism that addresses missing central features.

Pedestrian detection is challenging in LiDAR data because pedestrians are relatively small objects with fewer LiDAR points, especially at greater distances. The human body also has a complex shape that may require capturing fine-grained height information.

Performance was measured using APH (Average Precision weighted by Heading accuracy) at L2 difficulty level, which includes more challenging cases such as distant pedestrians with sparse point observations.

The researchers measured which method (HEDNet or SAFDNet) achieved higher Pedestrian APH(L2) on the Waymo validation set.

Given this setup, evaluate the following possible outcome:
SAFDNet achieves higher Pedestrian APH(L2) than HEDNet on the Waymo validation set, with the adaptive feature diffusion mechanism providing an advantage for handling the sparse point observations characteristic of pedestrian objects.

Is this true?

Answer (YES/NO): YES